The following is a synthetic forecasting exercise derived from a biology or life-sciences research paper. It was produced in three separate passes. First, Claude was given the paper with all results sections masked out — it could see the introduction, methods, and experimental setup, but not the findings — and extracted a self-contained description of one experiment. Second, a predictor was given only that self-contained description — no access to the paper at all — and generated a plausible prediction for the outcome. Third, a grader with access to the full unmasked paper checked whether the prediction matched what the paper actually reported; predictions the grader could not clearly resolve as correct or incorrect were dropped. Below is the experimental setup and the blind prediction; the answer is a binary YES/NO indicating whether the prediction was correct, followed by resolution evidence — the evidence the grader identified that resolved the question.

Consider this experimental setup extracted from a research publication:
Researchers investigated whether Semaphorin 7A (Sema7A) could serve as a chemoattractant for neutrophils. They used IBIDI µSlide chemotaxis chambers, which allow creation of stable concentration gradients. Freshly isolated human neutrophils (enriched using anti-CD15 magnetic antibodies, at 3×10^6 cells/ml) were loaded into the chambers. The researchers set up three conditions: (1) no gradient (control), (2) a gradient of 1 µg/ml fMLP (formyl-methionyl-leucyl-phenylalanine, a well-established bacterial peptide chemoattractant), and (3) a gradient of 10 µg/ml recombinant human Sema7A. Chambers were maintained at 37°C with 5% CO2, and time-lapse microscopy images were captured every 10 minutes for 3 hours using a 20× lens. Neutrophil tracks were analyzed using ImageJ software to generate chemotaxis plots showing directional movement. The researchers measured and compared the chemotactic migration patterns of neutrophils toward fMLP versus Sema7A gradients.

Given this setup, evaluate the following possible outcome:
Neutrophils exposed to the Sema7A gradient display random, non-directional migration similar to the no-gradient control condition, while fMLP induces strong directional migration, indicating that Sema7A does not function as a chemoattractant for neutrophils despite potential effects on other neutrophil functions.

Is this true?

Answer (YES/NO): NO